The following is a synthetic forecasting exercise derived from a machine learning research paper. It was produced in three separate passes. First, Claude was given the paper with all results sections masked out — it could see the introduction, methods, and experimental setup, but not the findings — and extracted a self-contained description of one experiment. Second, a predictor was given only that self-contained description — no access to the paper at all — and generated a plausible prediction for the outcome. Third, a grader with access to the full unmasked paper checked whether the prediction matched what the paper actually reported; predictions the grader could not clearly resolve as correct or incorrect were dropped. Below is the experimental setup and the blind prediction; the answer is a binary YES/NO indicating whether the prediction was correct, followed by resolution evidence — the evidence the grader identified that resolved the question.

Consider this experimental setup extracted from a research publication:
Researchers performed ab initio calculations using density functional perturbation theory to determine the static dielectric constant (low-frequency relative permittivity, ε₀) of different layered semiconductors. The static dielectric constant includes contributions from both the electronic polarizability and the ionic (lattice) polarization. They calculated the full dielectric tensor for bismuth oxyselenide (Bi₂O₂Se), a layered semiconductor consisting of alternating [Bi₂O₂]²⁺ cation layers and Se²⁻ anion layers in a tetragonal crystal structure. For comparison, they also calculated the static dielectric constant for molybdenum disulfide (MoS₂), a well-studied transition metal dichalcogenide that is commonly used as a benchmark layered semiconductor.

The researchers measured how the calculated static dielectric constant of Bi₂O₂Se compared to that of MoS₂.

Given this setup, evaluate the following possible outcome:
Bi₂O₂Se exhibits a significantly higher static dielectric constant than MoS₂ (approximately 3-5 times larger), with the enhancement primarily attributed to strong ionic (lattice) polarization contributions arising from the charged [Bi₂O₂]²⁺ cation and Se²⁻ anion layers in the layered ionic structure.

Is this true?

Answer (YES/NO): NO